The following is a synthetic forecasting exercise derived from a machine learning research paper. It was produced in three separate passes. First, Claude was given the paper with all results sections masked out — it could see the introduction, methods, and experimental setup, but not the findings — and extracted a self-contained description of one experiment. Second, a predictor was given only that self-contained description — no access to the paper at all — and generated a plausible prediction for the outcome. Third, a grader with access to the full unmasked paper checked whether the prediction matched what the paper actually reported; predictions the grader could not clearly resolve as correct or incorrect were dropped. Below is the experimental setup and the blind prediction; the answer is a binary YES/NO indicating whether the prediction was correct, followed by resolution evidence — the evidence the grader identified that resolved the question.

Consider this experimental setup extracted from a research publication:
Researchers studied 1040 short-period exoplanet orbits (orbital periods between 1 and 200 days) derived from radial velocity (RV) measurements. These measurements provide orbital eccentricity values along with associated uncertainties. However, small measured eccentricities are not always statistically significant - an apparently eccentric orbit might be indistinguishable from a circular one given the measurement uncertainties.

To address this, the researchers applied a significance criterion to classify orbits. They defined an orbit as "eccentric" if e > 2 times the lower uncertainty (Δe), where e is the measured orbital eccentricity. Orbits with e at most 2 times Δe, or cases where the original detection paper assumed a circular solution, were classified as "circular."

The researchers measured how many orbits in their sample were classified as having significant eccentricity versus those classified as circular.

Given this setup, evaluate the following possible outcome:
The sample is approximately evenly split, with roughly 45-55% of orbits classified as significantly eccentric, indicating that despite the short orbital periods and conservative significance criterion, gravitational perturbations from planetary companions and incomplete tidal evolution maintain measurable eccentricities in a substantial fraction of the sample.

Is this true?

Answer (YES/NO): NO